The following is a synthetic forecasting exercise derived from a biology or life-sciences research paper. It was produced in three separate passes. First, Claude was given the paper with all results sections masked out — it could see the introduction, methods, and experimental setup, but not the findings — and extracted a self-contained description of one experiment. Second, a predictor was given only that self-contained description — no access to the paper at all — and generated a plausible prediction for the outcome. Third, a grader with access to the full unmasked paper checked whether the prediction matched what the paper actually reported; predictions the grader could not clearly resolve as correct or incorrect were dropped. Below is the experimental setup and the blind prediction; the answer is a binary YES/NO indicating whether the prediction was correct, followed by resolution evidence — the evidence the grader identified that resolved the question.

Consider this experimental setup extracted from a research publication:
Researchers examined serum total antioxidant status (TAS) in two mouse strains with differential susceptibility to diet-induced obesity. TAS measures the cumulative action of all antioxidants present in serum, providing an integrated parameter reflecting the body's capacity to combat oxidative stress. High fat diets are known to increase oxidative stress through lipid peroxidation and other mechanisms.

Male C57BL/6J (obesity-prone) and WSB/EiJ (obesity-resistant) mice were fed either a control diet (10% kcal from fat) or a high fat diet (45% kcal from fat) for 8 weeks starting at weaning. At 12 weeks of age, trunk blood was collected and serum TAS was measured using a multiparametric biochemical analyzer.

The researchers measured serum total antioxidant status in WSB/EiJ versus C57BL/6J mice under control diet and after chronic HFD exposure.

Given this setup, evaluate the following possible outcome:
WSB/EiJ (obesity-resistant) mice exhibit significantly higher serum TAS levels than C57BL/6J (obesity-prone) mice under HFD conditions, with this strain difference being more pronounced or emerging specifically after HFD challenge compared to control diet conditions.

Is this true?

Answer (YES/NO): NO